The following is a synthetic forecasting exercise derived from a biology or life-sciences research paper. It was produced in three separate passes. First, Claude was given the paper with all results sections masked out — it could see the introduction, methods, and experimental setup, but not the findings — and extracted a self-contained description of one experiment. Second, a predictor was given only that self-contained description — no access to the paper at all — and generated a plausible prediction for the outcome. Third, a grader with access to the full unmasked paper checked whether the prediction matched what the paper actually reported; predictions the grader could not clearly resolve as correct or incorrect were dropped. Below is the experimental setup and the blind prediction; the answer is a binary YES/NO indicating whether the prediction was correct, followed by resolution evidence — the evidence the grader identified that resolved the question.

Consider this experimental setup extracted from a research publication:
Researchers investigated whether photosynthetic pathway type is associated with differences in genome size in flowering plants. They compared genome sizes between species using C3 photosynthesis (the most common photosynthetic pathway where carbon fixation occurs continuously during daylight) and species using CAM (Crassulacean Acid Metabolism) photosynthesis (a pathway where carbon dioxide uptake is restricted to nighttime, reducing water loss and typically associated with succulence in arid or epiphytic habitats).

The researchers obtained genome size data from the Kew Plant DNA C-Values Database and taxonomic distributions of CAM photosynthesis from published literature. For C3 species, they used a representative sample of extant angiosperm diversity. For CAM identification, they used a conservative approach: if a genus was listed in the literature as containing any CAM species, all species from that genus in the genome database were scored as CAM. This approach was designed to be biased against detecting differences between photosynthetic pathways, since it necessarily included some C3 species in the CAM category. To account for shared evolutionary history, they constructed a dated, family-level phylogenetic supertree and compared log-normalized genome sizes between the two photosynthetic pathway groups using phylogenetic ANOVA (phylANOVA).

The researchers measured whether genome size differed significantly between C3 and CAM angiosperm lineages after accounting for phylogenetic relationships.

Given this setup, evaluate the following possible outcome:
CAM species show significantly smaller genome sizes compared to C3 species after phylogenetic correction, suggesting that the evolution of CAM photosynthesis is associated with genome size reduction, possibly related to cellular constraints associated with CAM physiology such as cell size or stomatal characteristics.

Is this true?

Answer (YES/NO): NO